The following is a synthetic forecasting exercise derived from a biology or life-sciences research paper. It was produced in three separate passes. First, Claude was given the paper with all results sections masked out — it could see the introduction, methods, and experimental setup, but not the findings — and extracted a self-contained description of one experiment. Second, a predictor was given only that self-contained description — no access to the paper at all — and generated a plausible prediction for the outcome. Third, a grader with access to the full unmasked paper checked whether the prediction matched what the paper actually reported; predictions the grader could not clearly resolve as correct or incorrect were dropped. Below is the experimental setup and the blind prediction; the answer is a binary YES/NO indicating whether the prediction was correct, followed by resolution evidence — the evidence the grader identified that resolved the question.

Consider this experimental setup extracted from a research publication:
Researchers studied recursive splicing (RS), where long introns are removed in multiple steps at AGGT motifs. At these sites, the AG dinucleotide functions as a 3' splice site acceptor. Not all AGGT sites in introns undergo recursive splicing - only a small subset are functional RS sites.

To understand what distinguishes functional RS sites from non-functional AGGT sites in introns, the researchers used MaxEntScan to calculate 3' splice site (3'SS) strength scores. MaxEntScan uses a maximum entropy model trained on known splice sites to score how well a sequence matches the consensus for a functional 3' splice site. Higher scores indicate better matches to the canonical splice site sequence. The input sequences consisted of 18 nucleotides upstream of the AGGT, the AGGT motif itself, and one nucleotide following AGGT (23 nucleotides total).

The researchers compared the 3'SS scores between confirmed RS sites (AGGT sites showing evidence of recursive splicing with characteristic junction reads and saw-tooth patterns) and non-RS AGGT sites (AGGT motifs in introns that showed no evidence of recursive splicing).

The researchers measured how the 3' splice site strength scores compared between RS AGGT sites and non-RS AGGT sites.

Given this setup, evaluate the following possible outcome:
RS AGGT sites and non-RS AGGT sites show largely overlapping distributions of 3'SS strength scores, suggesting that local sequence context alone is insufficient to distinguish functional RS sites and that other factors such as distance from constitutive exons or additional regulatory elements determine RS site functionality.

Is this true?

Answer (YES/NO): NO